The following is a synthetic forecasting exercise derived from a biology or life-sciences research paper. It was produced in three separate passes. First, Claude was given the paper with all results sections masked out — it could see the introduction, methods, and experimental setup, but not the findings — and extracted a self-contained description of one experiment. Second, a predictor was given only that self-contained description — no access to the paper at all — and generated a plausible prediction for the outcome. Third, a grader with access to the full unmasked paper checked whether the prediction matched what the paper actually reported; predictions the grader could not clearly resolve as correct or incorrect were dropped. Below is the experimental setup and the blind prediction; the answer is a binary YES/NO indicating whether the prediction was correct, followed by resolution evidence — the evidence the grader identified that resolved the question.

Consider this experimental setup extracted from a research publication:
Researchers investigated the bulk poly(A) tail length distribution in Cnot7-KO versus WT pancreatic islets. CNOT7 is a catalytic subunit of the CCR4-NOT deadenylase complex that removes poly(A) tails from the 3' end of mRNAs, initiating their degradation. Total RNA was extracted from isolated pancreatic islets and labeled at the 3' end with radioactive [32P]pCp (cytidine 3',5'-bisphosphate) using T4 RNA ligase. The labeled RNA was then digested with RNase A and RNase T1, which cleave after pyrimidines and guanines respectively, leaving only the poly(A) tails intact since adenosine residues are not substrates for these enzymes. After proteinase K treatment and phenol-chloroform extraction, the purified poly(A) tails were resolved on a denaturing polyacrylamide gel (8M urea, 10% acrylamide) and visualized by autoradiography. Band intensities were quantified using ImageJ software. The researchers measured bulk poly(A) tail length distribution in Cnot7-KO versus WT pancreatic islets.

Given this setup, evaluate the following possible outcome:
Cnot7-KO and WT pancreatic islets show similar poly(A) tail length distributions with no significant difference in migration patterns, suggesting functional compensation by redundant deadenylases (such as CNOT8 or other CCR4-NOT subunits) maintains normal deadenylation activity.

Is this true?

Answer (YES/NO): YES